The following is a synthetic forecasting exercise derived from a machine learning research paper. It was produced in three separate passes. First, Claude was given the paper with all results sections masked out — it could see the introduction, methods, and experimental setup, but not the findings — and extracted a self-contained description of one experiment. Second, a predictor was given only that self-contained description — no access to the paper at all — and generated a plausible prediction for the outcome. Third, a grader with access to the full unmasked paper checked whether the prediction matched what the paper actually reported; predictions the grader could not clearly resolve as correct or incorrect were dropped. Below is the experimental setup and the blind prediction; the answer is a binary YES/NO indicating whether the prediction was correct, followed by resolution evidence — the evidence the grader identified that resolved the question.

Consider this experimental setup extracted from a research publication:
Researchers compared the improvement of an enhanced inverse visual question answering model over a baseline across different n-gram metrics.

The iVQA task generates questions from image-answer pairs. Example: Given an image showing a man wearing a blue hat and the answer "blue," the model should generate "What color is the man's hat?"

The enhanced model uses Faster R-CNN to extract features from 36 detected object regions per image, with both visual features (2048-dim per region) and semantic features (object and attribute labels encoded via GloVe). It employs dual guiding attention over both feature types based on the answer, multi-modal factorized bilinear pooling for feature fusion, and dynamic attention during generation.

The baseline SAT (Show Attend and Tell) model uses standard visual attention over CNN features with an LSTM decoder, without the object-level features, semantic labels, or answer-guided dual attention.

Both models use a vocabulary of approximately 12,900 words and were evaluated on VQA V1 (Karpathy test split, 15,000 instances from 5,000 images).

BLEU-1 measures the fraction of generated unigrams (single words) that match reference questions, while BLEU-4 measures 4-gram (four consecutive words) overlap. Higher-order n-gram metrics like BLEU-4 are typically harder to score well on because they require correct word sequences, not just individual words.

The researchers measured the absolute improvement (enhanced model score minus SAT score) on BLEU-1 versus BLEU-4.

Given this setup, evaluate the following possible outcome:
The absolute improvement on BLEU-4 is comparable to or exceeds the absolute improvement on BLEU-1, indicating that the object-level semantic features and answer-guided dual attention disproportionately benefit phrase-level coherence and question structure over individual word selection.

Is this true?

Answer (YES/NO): NO